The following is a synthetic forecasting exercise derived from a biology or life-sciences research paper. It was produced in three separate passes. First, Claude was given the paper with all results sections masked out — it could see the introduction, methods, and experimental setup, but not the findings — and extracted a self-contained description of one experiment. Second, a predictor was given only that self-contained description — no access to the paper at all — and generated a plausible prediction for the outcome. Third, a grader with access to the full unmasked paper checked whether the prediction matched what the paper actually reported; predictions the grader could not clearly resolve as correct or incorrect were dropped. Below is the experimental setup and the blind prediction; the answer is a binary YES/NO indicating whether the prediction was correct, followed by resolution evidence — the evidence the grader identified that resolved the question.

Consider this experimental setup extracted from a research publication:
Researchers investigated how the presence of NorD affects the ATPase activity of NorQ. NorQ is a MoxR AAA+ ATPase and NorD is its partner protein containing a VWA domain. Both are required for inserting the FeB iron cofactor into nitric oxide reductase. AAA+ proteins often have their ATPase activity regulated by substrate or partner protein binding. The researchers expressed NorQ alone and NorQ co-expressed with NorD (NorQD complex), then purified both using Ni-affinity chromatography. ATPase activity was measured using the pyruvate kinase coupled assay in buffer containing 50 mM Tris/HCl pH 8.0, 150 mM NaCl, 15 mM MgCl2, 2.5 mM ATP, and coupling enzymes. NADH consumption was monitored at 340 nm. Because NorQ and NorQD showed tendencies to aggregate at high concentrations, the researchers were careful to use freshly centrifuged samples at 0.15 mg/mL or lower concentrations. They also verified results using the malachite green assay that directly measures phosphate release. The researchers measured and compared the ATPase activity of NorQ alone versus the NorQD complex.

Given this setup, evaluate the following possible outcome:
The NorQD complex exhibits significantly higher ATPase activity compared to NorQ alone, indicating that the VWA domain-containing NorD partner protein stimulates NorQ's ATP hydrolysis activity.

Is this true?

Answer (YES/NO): NO